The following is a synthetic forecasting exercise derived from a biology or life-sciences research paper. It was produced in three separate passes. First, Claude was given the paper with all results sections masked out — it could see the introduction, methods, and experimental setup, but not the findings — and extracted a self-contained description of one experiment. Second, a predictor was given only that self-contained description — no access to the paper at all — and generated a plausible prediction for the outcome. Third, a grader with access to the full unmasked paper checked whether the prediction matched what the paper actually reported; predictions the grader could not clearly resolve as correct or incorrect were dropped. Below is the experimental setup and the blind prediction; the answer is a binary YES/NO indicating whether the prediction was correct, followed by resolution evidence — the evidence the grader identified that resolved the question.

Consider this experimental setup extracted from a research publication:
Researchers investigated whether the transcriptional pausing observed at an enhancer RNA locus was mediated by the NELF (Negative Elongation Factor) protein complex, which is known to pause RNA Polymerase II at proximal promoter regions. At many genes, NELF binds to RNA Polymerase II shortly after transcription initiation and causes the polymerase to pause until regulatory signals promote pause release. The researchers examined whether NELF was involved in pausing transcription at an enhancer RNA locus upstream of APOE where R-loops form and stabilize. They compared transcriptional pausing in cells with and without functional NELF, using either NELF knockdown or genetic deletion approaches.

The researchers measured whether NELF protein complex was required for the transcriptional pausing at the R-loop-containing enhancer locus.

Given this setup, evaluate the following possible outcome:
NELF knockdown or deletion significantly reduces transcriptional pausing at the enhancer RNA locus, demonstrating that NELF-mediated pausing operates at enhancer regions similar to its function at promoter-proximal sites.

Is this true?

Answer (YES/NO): NO